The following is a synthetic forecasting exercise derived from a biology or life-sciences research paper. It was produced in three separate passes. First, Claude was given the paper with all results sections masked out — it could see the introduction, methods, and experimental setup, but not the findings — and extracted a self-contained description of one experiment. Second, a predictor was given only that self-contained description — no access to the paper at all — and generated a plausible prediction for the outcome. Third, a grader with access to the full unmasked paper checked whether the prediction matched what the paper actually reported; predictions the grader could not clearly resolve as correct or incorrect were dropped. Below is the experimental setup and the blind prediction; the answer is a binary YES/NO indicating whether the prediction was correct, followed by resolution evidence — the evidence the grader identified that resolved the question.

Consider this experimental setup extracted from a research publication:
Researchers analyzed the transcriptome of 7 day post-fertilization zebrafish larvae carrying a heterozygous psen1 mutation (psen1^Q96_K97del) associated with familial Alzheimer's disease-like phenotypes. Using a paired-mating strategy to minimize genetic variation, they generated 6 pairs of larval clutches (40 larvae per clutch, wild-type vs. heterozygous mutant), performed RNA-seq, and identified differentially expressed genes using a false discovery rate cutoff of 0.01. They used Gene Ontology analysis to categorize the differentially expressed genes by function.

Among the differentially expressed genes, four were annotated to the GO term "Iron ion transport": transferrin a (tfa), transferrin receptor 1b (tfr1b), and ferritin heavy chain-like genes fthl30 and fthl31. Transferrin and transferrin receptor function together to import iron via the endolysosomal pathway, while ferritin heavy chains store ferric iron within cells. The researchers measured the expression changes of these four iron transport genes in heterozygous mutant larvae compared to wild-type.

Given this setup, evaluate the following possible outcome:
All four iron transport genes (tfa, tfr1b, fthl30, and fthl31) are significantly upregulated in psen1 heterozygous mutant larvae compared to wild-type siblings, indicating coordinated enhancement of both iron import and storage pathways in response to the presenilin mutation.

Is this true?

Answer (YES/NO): NO